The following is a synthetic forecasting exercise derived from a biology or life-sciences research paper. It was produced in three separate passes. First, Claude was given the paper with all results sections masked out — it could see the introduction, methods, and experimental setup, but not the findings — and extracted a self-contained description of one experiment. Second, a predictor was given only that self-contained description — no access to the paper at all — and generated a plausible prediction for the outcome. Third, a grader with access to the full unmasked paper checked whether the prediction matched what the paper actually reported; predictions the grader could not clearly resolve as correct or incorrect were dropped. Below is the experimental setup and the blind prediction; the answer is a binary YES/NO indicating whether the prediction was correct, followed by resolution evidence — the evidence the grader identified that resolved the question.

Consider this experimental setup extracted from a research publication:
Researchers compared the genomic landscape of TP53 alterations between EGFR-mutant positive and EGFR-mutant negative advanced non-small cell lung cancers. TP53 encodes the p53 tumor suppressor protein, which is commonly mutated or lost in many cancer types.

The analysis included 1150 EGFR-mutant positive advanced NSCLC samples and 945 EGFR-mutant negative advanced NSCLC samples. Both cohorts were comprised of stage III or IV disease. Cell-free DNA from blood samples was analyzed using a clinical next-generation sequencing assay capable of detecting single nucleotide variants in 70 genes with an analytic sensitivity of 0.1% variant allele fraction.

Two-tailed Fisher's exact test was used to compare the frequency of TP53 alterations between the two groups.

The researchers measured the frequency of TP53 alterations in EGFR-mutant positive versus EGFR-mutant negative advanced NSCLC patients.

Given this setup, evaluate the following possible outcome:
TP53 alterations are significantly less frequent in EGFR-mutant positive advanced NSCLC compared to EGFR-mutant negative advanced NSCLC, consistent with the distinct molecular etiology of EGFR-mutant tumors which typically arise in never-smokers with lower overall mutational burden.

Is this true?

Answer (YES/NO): NO